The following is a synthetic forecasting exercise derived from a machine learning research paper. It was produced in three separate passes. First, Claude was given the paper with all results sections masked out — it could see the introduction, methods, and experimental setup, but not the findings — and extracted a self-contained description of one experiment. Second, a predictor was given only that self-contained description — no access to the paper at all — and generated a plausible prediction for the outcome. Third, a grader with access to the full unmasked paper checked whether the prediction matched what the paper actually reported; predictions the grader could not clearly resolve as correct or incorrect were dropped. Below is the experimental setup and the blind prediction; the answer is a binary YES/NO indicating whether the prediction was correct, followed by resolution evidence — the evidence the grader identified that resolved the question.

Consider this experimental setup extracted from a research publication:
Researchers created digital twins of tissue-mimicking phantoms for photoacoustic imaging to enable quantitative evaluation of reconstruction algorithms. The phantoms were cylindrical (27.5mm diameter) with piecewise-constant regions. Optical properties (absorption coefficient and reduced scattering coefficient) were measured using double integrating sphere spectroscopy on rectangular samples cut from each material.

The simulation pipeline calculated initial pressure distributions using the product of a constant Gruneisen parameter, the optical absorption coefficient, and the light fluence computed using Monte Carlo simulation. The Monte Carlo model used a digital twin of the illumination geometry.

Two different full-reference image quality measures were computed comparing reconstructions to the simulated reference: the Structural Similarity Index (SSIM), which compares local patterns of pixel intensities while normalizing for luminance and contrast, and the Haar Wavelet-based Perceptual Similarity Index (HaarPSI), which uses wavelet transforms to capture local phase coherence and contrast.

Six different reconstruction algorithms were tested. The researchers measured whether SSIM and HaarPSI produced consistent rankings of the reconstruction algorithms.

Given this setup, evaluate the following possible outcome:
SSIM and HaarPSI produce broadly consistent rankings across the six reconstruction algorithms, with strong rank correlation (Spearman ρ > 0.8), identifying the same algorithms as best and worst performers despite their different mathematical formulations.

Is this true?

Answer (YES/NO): NO